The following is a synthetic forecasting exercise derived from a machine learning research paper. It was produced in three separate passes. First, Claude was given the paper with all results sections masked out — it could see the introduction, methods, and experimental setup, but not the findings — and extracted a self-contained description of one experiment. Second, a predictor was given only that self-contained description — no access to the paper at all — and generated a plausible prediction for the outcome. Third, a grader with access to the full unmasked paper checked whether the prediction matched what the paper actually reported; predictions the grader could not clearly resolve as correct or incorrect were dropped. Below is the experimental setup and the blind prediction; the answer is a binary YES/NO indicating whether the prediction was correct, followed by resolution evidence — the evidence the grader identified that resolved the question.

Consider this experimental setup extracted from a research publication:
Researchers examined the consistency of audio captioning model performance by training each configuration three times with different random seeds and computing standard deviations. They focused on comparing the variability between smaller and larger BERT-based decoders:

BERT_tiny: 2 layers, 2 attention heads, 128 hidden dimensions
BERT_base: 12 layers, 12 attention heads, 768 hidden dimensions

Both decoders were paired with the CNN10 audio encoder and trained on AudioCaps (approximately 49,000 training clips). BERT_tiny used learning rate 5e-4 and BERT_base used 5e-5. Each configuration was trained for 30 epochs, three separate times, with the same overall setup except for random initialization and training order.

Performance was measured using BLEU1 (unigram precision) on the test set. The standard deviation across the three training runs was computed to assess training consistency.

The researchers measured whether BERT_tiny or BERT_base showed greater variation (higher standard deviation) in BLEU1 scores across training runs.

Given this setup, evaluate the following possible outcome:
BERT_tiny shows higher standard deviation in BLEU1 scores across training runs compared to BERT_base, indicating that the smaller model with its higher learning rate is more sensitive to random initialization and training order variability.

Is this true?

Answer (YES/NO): YES